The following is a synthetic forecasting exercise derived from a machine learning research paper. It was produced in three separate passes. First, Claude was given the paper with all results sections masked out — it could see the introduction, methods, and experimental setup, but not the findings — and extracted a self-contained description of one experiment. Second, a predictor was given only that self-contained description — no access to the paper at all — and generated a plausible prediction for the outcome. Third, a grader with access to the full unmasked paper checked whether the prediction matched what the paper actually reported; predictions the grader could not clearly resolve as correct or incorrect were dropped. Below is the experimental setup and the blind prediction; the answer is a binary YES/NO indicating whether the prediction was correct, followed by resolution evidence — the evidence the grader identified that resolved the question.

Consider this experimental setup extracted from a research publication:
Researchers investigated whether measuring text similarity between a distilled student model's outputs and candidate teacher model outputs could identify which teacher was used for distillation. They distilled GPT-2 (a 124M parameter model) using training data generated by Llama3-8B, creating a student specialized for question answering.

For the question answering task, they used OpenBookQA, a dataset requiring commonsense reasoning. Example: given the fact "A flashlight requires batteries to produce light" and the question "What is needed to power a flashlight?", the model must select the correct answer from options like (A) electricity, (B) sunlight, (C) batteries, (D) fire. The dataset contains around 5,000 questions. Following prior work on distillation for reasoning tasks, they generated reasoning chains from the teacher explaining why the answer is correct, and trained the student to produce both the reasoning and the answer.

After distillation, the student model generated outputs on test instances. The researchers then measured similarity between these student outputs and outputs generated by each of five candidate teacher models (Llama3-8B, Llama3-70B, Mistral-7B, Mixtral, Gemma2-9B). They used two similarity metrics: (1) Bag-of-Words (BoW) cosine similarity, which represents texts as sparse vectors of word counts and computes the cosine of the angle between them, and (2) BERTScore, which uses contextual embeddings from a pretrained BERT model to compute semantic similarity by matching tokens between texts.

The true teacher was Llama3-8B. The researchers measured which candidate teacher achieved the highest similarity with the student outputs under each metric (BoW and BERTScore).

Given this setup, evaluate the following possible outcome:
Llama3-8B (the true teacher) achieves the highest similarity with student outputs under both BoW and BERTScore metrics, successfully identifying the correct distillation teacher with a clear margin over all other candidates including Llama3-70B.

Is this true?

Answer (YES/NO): NO